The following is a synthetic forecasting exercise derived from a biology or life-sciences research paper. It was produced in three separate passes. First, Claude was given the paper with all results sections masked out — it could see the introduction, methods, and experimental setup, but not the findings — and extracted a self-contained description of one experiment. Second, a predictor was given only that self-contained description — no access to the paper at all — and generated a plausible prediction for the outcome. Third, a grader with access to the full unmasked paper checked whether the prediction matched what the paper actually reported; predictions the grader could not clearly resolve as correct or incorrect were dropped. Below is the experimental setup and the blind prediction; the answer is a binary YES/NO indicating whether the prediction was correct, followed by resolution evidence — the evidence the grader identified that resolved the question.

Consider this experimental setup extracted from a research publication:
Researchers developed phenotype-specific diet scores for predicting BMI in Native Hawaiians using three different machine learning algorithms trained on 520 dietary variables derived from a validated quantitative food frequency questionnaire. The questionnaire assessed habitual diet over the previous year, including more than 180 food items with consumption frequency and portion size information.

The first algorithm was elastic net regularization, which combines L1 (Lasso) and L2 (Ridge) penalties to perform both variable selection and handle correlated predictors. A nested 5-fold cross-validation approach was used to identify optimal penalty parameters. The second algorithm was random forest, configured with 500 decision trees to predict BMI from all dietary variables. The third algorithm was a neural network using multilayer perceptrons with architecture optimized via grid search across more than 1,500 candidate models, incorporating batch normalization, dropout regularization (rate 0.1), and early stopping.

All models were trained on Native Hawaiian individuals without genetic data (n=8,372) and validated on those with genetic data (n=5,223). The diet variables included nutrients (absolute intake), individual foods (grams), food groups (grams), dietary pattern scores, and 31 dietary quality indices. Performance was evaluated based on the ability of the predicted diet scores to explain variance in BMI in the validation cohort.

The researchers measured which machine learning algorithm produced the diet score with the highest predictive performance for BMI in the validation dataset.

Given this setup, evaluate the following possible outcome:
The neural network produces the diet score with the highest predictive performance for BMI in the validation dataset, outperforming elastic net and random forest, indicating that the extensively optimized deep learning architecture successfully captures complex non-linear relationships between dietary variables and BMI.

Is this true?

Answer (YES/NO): NO